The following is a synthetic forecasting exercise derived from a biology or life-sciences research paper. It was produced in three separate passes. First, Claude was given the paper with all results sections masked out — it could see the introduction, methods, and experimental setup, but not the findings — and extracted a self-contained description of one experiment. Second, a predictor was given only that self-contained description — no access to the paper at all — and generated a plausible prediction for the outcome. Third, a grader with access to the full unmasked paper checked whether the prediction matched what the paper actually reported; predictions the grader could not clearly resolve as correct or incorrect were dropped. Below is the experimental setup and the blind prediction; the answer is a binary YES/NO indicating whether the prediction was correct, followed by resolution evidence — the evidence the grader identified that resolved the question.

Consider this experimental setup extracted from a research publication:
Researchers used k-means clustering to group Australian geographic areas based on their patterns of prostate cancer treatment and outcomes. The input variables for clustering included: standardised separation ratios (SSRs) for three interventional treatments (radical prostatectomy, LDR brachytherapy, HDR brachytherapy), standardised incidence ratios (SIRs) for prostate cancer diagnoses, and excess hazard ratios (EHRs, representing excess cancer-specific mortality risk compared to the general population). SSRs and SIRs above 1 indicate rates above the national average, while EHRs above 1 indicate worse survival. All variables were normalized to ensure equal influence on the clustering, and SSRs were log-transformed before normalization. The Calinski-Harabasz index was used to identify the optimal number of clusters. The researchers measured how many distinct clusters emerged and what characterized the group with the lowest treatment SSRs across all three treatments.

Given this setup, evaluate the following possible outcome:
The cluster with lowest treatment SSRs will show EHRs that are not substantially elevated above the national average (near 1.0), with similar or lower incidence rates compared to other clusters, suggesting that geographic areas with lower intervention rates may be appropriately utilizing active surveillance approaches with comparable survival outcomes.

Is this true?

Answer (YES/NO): NO